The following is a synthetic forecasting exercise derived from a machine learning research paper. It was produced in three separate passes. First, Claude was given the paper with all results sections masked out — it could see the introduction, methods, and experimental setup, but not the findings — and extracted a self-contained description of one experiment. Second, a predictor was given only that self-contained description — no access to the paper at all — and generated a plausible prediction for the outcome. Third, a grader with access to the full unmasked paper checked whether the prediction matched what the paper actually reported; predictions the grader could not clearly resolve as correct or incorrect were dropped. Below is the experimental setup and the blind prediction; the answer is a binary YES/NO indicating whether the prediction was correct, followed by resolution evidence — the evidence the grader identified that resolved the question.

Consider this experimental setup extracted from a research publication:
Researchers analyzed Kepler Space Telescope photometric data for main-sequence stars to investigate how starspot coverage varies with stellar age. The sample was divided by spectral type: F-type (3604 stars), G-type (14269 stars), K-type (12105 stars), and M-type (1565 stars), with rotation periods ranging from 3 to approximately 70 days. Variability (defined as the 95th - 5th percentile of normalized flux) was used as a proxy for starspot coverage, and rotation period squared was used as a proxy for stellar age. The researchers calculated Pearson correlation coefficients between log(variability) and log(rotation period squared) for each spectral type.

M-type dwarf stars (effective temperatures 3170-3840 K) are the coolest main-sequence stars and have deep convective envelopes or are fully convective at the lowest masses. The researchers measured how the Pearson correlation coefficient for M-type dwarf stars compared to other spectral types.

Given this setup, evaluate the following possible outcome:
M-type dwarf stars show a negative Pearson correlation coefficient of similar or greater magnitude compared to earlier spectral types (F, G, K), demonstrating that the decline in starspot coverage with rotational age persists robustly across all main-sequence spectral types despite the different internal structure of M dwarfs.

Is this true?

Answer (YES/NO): YES